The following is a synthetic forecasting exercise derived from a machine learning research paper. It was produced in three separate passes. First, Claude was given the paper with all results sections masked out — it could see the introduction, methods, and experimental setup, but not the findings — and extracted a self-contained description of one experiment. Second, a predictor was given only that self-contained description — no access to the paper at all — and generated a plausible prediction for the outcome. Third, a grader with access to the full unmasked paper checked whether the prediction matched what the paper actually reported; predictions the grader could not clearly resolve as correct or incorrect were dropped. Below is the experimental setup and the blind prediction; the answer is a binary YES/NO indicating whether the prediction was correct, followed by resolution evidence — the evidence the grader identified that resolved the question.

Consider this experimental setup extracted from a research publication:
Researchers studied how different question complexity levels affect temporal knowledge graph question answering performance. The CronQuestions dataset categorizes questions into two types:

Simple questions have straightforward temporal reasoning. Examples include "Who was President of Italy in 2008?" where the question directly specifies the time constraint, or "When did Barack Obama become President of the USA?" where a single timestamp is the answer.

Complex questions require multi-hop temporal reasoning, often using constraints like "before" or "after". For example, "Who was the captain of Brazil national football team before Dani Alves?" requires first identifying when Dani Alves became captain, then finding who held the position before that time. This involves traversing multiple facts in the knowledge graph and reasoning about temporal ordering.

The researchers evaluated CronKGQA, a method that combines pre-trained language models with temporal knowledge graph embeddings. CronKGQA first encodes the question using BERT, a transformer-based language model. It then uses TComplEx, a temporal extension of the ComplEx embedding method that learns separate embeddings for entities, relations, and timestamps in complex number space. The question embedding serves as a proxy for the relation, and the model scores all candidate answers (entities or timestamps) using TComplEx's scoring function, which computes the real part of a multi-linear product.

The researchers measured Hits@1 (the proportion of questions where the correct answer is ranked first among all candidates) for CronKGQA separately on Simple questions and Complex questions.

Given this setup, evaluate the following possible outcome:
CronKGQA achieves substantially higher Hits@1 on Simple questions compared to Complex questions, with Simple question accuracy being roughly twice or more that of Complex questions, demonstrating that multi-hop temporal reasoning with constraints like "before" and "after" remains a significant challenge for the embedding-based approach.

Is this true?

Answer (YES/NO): YES